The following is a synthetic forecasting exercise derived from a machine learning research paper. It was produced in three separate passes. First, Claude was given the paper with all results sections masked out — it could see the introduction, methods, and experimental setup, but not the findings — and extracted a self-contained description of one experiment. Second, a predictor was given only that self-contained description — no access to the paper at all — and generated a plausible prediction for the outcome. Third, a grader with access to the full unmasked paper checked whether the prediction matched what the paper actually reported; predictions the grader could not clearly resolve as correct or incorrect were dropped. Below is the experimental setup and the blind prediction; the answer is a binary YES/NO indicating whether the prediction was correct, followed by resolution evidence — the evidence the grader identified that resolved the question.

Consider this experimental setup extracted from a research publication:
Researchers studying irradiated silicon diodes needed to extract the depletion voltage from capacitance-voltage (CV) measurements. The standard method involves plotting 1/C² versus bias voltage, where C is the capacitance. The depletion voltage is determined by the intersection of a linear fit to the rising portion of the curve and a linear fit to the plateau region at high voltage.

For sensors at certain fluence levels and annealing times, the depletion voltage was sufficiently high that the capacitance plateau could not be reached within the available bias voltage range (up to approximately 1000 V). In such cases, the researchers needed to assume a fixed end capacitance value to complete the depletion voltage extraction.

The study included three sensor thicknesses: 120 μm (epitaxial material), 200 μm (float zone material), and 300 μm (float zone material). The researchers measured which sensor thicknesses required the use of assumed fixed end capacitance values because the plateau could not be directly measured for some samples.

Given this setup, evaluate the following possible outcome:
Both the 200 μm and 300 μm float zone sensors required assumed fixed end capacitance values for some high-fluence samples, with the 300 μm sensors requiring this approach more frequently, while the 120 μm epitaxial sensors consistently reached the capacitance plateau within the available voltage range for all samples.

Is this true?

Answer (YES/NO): NO